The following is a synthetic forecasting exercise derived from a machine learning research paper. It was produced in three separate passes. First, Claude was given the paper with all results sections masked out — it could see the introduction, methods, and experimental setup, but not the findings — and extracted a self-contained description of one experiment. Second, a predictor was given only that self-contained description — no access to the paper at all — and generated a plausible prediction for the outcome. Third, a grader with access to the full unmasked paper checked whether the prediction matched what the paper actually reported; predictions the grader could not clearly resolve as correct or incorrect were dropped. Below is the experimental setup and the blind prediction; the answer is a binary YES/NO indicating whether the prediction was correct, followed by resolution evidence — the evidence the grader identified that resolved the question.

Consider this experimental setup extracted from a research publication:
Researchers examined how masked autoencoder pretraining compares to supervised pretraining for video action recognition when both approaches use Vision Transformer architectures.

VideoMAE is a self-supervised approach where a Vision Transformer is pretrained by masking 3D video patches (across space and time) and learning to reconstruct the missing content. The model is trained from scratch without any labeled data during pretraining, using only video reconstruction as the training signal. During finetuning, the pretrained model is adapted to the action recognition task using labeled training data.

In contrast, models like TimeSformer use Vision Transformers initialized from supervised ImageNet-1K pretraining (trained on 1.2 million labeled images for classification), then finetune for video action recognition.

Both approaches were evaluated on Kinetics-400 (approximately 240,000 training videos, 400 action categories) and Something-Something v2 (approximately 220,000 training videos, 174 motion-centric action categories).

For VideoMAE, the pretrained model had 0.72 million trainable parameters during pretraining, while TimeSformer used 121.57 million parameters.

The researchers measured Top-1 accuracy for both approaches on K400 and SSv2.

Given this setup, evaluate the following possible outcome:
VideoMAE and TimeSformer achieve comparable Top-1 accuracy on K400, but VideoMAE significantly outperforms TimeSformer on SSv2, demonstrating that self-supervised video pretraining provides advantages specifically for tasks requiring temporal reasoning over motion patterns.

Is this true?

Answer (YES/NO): NO